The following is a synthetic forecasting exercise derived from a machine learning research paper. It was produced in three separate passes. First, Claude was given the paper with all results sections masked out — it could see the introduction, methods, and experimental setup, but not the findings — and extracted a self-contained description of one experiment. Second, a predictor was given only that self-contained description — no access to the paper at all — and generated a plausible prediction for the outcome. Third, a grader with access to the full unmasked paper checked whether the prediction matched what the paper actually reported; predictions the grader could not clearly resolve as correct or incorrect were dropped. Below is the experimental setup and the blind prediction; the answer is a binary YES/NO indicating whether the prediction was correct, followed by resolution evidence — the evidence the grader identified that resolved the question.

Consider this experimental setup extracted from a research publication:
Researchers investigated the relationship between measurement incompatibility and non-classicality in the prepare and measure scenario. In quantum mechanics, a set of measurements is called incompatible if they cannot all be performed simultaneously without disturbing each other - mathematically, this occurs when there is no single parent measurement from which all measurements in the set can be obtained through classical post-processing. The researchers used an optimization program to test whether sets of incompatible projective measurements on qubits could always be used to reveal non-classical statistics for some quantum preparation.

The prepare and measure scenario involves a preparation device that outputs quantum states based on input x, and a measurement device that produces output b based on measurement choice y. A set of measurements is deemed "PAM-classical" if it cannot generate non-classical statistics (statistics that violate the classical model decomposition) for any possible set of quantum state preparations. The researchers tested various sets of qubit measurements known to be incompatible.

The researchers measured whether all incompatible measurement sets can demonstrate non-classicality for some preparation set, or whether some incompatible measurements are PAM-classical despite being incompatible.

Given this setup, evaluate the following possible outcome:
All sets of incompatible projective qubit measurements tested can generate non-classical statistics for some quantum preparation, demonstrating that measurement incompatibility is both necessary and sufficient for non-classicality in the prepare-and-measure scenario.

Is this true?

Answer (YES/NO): NO